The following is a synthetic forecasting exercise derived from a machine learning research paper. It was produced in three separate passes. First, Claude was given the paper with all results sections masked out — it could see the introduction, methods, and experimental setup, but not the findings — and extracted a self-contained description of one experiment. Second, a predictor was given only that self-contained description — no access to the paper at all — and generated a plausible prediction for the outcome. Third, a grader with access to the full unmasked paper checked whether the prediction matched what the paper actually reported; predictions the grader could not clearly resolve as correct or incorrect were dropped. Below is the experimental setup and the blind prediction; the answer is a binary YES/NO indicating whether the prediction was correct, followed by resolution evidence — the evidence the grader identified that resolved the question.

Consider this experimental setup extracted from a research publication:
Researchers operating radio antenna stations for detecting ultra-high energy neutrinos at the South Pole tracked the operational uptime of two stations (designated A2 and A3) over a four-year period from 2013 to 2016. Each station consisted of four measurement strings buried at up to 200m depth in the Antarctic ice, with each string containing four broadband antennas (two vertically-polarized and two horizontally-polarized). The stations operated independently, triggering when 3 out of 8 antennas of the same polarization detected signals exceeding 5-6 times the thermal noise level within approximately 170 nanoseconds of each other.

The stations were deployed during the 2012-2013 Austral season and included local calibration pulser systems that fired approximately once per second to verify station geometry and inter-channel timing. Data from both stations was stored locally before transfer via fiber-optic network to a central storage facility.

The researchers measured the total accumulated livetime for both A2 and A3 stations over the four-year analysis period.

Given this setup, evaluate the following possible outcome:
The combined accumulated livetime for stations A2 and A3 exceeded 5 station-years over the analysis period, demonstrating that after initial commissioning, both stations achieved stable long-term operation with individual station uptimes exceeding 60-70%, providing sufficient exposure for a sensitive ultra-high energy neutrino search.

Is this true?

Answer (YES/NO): YES